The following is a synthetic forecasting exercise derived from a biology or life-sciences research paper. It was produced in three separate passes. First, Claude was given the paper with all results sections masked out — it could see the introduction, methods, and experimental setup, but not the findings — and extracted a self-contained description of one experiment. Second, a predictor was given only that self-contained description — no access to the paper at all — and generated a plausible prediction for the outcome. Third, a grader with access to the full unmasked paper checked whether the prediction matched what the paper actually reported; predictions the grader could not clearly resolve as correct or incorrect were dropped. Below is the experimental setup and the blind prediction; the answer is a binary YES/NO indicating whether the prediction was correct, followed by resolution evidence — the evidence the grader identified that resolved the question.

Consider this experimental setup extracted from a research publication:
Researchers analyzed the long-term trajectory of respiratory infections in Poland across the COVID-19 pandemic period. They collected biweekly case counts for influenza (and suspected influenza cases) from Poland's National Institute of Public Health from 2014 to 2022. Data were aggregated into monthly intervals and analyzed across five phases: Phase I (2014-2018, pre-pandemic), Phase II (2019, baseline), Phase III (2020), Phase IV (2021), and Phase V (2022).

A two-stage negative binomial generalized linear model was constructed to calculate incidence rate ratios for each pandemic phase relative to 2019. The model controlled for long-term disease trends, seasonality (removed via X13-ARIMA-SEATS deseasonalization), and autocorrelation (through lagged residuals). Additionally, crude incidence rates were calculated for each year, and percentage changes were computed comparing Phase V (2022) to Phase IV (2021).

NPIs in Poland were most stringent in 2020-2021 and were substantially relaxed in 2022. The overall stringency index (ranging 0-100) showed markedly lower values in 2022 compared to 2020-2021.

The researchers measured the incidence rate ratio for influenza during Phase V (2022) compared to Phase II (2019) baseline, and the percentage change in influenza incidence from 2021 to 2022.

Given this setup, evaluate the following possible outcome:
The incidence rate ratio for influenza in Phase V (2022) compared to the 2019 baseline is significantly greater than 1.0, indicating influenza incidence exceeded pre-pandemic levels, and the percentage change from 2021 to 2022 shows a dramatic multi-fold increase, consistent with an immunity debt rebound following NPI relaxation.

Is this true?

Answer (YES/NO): NO